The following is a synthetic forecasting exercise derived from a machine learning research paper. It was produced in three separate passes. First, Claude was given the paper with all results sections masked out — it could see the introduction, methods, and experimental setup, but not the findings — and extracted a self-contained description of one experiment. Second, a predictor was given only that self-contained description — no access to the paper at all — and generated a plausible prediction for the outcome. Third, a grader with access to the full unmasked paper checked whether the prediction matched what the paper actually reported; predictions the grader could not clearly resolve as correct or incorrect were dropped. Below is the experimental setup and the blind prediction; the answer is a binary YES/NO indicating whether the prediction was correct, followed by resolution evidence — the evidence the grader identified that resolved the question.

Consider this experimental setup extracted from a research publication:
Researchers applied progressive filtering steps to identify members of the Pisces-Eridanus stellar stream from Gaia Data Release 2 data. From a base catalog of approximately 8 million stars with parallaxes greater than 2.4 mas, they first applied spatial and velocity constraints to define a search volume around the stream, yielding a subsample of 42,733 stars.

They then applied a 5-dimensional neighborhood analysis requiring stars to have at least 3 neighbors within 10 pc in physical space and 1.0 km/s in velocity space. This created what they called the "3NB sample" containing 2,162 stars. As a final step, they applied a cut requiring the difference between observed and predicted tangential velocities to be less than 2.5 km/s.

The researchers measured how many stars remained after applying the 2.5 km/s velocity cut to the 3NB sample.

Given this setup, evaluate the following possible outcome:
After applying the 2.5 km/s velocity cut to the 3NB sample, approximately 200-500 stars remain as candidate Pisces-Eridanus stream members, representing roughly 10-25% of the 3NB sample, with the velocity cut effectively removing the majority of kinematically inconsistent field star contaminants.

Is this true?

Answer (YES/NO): NO